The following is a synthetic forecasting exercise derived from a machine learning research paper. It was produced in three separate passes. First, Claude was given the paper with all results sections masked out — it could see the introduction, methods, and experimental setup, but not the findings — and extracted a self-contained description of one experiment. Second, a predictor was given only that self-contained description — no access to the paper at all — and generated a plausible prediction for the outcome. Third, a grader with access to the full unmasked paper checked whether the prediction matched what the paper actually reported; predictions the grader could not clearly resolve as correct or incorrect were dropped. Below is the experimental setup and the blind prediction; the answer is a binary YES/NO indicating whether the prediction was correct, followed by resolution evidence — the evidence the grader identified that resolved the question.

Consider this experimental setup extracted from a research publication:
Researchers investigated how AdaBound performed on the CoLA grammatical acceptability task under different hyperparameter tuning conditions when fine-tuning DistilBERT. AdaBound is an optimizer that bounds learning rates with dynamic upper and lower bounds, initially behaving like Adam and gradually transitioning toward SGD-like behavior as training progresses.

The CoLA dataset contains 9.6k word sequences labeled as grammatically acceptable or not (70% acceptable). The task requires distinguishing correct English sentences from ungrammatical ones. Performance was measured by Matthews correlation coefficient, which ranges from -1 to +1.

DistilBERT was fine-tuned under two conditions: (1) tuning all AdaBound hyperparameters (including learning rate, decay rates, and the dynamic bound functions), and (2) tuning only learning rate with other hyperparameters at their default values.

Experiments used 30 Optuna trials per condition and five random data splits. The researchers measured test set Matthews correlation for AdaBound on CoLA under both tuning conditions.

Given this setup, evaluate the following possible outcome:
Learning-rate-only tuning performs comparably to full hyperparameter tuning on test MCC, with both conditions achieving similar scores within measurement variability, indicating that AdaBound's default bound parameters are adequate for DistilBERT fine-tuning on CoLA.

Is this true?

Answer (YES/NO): NO